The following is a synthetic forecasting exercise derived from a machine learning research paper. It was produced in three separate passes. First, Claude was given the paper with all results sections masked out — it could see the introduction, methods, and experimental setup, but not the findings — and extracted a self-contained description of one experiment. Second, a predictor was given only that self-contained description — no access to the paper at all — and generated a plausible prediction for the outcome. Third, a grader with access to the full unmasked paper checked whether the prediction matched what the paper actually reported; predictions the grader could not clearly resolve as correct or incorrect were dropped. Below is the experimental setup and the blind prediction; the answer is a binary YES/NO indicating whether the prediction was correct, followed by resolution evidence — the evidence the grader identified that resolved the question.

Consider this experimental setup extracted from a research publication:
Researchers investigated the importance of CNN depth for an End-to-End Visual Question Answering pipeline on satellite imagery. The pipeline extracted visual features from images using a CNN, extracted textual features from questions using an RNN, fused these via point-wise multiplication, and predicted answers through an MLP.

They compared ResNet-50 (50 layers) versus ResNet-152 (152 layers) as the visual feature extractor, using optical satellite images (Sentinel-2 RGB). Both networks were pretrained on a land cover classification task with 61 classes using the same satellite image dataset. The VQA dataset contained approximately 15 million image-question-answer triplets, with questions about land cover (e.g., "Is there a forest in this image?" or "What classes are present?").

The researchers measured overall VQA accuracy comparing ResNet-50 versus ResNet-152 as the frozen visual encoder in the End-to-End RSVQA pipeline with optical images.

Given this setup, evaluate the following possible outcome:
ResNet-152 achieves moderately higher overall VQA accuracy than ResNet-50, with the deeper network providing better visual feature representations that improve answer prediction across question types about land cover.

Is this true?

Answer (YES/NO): NO